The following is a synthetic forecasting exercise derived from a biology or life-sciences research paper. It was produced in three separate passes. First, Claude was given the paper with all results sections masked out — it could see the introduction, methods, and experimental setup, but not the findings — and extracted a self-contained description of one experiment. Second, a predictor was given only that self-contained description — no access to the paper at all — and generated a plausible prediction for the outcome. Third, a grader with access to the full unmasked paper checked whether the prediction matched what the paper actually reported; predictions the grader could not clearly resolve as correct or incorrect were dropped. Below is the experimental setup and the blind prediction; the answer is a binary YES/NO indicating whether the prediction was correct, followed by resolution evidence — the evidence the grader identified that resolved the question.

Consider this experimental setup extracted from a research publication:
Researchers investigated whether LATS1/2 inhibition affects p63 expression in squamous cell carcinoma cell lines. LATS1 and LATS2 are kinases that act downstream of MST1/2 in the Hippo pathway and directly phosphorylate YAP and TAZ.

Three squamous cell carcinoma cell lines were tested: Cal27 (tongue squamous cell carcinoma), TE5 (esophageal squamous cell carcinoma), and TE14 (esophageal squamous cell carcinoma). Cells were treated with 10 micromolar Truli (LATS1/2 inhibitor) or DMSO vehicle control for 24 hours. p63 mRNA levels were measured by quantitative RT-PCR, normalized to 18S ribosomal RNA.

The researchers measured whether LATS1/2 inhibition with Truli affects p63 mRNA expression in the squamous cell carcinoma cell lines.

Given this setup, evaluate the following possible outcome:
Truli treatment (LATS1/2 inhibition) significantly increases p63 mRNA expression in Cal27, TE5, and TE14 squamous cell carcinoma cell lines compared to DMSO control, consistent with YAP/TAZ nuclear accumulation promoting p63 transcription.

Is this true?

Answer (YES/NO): NO